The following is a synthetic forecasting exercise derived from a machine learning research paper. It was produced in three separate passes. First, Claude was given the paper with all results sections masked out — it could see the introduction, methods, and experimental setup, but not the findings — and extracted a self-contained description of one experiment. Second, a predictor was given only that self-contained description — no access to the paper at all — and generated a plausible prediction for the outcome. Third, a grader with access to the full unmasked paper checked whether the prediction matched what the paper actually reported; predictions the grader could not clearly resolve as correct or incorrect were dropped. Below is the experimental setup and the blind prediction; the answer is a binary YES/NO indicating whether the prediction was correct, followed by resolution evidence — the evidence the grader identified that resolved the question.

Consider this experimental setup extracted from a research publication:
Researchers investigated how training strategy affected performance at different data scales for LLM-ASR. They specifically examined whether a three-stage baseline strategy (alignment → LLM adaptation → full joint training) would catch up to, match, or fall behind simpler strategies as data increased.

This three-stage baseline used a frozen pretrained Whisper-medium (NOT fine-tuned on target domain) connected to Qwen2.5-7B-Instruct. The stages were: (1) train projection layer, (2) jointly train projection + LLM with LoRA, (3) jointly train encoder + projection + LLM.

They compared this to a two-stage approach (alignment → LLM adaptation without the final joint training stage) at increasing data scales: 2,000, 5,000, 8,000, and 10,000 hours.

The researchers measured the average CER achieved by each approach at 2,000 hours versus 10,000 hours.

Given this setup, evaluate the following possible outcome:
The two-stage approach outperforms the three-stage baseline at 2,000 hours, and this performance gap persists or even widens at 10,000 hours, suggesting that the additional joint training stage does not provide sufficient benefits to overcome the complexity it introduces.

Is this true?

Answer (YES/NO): NO